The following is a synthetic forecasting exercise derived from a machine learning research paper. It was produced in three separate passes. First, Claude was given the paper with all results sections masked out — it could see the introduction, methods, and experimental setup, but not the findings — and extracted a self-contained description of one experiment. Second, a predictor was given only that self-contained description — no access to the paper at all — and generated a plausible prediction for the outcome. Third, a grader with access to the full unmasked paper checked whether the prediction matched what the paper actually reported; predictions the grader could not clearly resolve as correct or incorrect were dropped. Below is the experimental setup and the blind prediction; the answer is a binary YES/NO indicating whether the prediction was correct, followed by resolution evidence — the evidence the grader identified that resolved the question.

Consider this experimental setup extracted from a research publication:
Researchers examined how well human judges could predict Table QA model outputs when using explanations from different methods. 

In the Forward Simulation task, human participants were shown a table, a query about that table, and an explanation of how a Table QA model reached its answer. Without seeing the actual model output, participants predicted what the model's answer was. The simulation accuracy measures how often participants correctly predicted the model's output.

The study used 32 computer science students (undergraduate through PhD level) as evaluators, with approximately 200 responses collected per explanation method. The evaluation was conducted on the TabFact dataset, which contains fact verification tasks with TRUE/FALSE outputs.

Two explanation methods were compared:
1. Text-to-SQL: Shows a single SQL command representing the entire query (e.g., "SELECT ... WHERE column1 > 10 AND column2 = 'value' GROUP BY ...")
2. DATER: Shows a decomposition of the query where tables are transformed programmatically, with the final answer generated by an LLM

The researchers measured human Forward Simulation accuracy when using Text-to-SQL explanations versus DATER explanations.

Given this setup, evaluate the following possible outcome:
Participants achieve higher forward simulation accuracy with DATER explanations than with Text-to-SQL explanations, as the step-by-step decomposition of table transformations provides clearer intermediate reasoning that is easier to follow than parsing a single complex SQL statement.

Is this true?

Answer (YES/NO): YES